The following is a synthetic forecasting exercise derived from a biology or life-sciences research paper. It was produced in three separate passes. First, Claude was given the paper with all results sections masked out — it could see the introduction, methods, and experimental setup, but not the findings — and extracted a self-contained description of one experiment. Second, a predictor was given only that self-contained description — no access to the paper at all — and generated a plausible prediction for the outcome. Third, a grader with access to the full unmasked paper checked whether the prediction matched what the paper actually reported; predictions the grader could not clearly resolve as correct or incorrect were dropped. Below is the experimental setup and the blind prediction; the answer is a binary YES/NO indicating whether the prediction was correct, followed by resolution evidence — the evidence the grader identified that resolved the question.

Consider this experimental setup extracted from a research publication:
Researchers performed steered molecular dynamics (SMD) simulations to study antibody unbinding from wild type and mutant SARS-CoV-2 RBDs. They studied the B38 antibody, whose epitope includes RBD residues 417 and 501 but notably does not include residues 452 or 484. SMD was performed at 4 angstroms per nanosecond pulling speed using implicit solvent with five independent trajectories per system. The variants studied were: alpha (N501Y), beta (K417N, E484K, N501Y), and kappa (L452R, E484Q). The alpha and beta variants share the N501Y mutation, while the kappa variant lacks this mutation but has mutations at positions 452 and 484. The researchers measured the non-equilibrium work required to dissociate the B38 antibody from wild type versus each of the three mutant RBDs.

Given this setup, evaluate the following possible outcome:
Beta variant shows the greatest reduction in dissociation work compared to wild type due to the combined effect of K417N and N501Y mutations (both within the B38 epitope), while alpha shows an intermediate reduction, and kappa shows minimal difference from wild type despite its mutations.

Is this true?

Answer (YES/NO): NO